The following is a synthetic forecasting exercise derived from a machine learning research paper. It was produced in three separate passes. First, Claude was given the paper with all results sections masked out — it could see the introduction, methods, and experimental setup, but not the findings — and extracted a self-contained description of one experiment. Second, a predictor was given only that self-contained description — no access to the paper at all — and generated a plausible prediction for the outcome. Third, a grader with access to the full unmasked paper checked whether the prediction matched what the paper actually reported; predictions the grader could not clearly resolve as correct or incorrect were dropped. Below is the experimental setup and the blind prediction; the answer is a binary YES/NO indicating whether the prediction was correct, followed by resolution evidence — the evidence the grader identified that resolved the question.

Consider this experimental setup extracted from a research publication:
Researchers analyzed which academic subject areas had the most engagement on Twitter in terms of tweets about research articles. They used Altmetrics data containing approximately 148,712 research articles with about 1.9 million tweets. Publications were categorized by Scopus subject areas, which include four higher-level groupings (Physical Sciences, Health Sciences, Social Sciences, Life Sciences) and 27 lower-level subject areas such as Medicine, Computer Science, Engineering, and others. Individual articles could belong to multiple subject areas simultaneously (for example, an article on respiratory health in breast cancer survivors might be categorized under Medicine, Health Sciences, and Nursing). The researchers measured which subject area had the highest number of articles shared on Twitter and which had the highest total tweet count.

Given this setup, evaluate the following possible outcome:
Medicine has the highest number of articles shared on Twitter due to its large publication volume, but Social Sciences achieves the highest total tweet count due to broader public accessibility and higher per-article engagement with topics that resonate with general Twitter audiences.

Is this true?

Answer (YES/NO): NO